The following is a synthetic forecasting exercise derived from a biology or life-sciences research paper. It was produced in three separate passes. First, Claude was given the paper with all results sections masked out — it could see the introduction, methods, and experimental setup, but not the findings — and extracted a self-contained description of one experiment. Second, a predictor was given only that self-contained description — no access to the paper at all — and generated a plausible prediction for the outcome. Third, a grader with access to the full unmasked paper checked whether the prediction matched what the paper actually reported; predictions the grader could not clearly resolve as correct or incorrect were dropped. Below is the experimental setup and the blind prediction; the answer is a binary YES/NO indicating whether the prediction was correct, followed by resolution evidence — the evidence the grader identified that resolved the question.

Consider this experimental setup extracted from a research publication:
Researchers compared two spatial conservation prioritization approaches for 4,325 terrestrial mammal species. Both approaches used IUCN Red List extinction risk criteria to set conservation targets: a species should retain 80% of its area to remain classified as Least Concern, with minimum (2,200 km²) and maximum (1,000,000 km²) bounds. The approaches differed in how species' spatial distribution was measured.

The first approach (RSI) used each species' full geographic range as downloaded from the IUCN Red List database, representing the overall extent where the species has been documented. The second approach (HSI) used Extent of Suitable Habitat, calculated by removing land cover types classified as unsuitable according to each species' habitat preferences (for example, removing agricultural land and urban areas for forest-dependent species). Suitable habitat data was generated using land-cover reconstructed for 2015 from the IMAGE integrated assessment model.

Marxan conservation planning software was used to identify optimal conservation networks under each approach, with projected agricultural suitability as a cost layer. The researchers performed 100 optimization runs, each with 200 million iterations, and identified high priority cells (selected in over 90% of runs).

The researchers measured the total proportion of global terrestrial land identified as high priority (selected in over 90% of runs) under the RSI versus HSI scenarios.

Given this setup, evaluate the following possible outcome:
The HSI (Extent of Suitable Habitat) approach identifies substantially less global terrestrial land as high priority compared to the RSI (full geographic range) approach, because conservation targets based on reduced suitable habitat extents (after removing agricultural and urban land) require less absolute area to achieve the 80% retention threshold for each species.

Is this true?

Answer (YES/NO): NO